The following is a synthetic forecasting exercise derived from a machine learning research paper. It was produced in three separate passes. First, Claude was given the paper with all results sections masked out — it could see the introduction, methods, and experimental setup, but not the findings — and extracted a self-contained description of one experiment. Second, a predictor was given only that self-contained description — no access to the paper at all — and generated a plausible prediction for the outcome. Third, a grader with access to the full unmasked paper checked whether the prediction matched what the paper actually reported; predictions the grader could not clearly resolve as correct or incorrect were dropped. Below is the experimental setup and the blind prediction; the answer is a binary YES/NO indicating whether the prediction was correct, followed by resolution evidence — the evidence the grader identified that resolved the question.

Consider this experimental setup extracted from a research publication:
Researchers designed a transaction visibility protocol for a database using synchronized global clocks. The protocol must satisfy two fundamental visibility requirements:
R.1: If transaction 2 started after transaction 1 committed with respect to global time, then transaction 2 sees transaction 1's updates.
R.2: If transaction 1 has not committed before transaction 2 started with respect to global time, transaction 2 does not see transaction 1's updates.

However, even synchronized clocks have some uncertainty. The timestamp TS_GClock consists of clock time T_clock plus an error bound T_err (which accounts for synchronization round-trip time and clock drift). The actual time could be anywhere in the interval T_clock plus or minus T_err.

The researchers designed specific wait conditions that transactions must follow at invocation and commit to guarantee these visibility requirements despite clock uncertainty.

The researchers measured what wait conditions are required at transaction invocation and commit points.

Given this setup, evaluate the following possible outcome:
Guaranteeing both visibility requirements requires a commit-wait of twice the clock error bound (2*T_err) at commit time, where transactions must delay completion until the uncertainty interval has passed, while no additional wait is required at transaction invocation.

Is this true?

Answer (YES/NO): NO